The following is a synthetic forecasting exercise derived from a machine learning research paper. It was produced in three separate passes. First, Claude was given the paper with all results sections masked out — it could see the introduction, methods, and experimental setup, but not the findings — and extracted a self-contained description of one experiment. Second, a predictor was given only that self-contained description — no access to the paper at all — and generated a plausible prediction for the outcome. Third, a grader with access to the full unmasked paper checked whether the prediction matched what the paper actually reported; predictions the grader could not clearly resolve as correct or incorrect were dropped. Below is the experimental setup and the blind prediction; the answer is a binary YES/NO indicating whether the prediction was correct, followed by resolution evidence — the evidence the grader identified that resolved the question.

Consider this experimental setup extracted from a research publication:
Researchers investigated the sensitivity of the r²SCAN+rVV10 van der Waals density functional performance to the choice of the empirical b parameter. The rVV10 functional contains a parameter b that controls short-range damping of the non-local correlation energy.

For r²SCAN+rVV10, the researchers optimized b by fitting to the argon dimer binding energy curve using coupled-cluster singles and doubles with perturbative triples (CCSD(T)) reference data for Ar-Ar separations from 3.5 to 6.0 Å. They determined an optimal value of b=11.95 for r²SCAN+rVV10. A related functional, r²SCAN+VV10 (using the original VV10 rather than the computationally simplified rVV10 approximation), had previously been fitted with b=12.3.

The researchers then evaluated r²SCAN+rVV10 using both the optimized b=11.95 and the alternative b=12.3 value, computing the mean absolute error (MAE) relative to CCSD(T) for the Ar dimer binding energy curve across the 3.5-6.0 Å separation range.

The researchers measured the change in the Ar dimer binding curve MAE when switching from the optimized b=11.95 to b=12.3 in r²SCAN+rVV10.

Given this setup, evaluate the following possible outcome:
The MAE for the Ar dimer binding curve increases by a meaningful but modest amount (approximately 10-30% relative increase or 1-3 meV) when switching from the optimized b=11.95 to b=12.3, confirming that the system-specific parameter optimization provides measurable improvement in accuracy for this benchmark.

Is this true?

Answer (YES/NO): NO